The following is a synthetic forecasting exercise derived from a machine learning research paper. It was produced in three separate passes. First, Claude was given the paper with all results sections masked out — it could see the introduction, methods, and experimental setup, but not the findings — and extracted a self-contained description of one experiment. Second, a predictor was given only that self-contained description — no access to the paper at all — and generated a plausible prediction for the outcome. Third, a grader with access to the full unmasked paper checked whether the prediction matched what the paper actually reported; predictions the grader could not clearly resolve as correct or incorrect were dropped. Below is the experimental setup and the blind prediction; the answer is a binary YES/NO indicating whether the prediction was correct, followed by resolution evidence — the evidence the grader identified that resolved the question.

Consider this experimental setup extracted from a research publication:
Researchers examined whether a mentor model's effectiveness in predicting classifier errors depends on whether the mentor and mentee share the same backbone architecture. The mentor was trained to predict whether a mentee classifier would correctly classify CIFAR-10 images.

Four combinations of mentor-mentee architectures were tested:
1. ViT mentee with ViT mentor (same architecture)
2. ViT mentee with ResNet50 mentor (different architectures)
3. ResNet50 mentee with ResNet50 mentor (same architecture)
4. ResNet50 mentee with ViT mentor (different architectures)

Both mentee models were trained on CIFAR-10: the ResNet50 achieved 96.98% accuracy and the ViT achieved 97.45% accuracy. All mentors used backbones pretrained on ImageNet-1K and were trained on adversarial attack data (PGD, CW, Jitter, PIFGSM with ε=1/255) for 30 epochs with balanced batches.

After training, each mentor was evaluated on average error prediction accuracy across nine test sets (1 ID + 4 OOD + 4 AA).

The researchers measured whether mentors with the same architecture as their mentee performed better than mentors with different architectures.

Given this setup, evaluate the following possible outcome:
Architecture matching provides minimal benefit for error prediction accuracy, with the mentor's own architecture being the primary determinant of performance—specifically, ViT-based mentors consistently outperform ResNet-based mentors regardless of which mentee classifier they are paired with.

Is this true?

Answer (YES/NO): YES